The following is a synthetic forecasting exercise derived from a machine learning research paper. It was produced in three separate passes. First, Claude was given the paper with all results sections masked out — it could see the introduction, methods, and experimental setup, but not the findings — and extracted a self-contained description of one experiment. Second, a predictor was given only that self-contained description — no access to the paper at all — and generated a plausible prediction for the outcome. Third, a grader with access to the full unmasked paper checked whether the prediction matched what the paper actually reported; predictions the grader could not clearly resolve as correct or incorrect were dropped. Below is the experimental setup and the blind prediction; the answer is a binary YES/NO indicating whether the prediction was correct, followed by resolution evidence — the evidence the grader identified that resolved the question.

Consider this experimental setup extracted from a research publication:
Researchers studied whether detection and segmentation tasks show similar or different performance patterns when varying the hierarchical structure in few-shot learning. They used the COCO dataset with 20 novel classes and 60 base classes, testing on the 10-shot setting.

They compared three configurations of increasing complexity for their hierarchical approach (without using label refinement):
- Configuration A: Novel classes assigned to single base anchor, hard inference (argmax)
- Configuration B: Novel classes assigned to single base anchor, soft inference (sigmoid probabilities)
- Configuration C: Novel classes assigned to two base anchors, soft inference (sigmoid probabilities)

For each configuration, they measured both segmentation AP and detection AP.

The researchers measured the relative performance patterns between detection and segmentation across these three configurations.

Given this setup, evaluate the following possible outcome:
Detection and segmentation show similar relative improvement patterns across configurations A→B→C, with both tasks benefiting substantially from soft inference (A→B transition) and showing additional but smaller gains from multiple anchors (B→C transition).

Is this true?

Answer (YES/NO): YES